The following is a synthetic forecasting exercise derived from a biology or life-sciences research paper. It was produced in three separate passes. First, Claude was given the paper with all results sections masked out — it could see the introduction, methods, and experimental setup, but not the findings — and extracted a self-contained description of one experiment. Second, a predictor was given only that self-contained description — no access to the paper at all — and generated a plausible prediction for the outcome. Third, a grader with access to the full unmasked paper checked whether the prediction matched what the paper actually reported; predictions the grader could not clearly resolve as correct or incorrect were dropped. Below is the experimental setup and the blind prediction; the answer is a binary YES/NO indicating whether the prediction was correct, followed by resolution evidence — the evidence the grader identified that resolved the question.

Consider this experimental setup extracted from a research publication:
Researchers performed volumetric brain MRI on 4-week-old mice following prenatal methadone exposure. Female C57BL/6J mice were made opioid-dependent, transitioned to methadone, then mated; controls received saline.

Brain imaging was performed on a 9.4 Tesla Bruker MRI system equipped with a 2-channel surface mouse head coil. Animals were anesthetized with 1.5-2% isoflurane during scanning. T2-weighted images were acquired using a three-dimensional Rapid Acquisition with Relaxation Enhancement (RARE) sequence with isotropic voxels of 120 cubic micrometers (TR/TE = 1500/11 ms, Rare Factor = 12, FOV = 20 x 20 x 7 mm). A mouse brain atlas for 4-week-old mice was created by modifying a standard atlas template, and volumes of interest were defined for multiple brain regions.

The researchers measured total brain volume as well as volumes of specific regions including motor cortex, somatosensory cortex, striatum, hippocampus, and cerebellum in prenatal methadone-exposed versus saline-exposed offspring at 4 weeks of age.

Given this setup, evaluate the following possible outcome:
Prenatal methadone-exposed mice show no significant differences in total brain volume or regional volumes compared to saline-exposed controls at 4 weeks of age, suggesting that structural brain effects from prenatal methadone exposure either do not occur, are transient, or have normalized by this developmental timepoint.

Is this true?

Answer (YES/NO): YES